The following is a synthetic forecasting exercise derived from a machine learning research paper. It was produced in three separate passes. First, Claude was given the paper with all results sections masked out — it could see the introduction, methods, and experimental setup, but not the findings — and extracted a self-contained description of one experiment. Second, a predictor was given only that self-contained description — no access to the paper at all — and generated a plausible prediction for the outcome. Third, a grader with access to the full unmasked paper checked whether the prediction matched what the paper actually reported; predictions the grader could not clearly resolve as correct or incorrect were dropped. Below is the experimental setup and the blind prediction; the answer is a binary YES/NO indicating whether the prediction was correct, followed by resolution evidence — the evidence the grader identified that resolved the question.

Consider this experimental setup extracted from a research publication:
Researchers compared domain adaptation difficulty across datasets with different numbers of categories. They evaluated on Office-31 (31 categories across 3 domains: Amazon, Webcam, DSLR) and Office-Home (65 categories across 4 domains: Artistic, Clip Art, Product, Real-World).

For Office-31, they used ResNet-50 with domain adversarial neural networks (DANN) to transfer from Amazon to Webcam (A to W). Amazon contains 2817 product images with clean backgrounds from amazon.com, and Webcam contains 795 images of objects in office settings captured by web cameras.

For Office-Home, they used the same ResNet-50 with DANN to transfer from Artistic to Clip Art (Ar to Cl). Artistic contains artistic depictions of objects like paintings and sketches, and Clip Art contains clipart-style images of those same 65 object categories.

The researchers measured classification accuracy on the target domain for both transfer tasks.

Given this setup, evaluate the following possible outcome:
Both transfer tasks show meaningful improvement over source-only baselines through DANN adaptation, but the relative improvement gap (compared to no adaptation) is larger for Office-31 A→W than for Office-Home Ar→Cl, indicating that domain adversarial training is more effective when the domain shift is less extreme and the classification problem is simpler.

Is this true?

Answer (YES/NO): NO